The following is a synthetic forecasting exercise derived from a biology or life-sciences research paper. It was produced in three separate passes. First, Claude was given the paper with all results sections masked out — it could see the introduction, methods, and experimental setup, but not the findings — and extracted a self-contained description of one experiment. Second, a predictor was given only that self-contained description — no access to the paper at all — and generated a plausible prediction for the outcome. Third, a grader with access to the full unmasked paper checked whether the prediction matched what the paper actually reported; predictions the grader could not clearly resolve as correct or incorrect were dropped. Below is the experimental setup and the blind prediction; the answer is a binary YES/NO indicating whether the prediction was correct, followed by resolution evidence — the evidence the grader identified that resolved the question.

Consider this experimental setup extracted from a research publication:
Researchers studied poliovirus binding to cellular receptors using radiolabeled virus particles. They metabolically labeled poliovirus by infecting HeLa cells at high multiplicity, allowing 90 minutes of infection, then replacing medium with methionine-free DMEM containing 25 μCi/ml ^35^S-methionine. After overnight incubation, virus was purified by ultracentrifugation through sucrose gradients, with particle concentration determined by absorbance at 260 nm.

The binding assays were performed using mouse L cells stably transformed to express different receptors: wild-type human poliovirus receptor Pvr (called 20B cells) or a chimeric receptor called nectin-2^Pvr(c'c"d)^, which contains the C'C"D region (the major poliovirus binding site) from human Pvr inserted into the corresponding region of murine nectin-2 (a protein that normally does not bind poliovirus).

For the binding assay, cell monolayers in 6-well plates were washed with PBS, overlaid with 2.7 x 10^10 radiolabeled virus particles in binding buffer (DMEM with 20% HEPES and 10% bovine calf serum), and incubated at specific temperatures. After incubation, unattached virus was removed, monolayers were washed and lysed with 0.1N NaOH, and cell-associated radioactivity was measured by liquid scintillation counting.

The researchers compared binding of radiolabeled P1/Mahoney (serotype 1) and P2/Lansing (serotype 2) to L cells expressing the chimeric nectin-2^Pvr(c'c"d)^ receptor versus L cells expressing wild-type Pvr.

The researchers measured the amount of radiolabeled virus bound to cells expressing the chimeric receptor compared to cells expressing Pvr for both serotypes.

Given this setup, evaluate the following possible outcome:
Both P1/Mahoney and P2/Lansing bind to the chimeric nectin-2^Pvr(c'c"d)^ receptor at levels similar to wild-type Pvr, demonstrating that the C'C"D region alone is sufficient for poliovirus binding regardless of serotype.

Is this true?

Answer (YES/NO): NO